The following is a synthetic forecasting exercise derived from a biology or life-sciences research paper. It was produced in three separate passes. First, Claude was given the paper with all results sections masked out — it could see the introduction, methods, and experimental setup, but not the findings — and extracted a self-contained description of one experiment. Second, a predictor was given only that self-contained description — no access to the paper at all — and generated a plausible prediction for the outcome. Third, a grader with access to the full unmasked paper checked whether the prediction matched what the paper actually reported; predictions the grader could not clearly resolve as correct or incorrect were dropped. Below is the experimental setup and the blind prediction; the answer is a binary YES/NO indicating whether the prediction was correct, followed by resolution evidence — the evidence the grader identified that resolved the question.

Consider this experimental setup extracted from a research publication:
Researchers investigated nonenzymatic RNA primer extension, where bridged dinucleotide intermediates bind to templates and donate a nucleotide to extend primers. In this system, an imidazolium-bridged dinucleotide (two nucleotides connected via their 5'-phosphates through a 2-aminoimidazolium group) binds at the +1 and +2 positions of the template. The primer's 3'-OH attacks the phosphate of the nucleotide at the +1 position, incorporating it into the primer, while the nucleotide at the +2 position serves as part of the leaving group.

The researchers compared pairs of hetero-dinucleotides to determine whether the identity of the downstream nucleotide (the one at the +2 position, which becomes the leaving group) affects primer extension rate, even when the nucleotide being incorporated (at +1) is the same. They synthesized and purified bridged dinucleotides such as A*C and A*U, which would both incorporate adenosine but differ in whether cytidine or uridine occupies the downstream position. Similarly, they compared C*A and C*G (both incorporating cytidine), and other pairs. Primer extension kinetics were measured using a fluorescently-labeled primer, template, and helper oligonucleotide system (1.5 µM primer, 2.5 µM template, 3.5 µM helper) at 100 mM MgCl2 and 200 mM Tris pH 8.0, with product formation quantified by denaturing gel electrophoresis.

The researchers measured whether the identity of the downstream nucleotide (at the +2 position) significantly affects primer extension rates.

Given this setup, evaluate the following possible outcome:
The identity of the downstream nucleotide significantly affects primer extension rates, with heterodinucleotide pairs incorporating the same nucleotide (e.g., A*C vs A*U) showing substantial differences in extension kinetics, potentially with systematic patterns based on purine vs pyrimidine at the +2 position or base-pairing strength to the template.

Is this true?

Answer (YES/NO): YES